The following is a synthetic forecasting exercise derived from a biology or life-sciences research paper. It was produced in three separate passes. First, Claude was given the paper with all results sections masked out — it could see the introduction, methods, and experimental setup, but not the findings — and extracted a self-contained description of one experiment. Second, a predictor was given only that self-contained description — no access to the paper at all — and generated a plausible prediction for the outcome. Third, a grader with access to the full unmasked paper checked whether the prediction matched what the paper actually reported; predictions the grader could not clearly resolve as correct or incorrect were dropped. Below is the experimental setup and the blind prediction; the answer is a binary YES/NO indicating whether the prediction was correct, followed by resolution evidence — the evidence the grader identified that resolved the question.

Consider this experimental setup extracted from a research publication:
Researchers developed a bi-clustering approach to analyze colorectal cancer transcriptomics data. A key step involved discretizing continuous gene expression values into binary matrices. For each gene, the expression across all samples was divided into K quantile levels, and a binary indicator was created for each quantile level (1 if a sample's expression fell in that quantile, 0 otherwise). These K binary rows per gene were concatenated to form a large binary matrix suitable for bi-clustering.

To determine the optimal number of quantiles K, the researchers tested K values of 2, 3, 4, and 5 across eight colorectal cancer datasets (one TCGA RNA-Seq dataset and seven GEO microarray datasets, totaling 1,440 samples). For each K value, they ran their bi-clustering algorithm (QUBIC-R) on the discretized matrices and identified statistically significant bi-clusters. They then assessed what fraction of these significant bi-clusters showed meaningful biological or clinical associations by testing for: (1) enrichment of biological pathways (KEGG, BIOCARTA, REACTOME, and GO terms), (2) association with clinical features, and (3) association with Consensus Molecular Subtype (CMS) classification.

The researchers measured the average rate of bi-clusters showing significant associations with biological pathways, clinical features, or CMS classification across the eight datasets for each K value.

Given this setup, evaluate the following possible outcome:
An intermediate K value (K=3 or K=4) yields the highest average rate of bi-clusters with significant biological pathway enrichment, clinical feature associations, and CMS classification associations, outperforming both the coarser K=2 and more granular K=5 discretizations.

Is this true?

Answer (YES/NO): YES